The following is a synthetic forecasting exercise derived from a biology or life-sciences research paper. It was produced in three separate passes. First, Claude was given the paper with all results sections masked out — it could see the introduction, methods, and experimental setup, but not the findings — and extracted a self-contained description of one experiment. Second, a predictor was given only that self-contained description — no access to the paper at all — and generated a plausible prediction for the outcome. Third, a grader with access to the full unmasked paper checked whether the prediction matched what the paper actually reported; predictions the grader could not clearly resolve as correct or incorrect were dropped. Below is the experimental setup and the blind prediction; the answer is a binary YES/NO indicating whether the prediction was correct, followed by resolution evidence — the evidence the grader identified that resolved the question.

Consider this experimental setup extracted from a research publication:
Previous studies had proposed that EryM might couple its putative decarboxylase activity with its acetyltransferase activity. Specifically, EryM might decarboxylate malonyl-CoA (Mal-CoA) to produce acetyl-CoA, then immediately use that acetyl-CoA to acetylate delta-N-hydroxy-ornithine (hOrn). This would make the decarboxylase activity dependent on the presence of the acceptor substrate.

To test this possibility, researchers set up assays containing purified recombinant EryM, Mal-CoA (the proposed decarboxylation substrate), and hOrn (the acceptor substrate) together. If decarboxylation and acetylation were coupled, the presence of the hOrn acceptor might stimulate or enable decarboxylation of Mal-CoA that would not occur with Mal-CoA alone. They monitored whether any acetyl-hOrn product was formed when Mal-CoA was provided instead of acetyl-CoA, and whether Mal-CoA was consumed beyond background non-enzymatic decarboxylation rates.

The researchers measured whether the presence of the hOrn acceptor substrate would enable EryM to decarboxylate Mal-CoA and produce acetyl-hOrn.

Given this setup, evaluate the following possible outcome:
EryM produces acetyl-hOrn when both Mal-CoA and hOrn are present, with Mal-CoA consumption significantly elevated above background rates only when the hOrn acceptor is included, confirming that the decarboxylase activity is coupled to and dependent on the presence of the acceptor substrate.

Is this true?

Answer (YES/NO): NO